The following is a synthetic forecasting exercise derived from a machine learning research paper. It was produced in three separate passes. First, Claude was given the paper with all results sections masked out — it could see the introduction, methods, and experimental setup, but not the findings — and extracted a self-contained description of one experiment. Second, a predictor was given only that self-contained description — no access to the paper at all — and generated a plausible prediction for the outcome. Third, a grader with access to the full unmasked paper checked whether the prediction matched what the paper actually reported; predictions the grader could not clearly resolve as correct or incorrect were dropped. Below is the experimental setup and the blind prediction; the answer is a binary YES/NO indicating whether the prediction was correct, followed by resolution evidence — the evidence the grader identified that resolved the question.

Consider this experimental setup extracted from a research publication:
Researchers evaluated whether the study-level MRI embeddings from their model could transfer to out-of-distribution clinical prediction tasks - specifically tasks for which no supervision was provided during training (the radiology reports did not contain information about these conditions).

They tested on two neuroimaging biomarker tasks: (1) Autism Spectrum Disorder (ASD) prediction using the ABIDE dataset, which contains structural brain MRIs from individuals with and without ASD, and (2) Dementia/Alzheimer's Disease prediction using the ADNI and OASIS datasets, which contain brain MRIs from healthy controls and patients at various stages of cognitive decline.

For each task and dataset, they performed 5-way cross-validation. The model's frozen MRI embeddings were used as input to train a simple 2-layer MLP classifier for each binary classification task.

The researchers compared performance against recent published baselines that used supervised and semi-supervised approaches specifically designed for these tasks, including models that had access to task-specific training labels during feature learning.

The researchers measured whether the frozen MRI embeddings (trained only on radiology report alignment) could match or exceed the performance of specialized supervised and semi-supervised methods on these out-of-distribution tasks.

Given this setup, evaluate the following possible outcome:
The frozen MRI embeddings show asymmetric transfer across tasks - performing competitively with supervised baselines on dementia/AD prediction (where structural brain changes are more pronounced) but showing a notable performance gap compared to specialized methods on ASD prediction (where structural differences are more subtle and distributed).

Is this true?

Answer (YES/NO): NO